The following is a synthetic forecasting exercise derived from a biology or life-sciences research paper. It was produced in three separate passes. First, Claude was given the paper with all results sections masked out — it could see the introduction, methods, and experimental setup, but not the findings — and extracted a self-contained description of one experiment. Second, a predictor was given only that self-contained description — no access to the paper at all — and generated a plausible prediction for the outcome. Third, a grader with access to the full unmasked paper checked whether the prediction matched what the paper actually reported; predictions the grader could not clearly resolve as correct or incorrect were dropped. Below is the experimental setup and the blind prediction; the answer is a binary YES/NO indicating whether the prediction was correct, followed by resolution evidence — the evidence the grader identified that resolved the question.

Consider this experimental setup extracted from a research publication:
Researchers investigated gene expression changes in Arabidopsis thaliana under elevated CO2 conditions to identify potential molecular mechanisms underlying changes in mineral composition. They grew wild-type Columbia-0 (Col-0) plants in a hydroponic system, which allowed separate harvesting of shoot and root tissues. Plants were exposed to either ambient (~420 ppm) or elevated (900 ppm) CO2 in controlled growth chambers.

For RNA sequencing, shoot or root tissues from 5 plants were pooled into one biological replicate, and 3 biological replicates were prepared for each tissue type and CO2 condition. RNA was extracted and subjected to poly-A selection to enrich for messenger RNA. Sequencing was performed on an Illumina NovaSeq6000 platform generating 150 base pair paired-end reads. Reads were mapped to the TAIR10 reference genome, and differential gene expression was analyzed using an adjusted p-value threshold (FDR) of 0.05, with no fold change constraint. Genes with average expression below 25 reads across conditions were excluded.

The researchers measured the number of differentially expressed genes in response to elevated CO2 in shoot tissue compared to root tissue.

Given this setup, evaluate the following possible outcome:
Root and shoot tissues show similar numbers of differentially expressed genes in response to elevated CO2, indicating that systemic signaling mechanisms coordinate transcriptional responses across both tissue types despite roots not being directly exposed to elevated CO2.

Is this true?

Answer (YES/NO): NO